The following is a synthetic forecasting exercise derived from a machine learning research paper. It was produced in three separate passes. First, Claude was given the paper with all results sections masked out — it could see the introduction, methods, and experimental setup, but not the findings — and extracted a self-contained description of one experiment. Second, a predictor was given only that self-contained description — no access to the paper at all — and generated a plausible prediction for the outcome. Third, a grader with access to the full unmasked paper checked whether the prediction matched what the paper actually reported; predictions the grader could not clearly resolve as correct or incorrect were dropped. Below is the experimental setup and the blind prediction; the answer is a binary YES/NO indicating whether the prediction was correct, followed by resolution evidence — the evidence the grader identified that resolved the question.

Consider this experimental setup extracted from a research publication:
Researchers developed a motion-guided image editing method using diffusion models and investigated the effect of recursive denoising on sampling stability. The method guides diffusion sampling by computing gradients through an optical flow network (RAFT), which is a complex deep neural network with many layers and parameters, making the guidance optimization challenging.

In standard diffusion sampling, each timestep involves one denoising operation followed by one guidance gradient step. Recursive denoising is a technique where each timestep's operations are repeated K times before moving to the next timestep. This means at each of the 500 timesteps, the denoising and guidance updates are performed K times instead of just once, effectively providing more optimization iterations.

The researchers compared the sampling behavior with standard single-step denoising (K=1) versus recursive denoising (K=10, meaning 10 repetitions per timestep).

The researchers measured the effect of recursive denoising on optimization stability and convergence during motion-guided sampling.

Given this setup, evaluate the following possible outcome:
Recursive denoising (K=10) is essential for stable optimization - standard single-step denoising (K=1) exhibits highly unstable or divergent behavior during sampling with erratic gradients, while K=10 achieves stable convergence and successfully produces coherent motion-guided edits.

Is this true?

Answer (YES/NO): YES